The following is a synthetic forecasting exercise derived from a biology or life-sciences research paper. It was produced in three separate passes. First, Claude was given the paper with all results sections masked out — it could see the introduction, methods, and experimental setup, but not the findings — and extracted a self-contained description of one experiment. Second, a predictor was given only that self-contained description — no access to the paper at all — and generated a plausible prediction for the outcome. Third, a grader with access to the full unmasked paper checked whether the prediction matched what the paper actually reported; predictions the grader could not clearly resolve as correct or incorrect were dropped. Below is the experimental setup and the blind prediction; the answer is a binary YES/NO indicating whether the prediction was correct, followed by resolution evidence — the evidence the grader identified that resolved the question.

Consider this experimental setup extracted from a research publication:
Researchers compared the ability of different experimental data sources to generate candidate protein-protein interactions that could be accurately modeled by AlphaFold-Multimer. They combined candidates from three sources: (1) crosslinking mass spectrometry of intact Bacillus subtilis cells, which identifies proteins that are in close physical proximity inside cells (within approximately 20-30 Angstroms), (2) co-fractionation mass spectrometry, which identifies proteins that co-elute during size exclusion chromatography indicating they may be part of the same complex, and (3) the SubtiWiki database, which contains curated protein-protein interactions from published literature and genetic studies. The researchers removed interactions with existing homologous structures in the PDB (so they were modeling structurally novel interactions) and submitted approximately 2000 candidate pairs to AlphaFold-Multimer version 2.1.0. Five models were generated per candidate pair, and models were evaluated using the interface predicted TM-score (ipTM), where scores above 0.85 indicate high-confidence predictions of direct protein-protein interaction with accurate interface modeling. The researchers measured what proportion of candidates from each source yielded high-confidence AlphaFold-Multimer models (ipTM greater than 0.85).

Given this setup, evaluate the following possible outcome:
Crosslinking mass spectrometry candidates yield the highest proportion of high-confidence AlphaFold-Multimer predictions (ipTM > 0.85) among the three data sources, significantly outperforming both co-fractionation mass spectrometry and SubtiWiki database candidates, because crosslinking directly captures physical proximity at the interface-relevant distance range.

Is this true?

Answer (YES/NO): NO